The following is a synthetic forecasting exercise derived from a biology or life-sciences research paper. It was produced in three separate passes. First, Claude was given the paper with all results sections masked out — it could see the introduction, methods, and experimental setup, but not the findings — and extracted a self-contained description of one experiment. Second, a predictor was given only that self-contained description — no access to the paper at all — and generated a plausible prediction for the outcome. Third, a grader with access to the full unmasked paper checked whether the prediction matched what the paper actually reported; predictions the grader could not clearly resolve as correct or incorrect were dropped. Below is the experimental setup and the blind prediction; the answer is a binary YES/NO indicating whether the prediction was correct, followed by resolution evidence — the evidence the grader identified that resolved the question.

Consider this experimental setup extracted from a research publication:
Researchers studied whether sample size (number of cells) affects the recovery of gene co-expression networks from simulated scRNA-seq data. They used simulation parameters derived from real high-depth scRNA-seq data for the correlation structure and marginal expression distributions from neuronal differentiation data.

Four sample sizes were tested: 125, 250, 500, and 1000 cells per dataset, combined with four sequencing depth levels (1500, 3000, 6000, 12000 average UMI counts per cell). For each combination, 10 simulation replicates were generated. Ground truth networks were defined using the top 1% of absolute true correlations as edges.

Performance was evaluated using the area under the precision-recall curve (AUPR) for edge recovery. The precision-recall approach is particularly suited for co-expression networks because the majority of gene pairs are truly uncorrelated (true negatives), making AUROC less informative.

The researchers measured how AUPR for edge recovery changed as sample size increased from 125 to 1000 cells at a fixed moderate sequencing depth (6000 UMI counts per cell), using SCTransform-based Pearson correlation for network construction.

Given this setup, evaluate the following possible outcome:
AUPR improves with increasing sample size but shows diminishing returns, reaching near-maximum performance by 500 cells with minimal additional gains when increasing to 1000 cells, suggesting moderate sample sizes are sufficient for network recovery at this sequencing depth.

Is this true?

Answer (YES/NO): NO